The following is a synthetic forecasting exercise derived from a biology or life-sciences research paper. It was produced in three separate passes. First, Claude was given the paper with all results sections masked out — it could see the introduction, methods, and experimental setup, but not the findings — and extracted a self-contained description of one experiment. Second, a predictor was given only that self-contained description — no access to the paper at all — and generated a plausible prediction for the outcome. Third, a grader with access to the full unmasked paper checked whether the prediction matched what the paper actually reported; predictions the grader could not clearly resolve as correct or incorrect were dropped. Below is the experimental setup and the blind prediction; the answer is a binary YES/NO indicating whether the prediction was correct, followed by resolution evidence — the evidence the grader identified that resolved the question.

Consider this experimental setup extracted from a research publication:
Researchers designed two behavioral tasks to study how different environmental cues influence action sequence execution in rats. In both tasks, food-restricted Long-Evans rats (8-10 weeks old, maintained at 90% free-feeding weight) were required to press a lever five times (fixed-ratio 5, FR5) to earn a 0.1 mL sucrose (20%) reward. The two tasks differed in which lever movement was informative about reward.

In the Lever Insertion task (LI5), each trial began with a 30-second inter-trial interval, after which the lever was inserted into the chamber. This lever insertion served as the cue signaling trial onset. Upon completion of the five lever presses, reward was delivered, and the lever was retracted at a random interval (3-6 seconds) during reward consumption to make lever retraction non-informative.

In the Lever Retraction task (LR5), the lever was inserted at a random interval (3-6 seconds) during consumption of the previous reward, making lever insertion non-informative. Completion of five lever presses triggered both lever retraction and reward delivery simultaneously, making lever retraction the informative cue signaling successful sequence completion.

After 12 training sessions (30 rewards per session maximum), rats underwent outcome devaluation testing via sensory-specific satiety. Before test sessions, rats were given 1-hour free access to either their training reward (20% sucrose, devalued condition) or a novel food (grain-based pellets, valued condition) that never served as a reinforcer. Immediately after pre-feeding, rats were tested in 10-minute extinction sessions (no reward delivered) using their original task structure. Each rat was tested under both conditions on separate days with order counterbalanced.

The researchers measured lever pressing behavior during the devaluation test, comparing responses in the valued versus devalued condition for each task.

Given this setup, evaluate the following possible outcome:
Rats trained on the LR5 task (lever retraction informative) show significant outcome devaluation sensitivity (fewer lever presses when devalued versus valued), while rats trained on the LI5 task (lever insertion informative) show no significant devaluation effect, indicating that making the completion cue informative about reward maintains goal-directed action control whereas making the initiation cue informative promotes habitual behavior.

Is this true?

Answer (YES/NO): NO